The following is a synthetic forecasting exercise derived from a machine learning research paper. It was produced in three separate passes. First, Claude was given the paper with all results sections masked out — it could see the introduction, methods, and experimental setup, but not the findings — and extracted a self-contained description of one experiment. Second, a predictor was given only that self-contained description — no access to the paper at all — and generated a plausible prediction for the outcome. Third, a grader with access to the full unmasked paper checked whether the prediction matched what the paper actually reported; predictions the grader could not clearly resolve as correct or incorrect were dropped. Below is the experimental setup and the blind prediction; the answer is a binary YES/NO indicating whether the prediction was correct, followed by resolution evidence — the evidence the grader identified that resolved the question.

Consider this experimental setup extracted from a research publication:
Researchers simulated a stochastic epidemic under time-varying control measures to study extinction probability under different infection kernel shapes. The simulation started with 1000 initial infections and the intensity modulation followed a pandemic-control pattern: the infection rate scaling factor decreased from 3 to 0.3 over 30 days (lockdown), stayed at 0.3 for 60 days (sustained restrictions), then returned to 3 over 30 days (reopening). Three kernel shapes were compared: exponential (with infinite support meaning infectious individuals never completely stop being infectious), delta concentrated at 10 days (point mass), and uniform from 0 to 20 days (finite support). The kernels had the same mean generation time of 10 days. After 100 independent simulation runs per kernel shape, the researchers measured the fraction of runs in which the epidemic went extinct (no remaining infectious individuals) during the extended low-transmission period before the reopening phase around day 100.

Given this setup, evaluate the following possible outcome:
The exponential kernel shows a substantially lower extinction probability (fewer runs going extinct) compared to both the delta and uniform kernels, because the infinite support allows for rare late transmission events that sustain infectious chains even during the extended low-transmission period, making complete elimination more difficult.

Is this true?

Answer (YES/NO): YES